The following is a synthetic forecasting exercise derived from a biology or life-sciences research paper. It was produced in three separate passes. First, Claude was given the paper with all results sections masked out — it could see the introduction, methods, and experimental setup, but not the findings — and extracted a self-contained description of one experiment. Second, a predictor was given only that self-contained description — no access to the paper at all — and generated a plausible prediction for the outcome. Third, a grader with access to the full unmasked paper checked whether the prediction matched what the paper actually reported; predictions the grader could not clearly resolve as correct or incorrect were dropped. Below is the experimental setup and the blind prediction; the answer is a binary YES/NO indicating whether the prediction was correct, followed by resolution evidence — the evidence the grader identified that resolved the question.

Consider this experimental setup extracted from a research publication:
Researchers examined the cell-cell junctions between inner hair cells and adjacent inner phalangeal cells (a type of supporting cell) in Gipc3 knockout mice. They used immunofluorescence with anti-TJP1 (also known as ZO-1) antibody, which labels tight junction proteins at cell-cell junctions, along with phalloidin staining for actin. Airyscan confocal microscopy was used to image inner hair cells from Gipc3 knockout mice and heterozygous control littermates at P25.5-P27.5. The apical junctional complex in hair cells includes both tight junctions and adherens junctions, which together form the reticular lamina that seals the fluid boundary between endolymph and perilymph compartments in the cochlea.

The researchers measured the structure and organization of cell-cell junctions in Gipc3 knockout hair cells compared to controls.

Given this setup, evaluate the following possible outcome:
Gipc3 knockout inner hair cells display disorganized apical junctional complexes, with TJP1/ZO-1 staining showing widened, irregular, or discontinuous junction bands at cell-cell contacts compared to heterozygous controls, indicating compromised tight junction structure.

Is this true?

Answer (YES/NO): NO